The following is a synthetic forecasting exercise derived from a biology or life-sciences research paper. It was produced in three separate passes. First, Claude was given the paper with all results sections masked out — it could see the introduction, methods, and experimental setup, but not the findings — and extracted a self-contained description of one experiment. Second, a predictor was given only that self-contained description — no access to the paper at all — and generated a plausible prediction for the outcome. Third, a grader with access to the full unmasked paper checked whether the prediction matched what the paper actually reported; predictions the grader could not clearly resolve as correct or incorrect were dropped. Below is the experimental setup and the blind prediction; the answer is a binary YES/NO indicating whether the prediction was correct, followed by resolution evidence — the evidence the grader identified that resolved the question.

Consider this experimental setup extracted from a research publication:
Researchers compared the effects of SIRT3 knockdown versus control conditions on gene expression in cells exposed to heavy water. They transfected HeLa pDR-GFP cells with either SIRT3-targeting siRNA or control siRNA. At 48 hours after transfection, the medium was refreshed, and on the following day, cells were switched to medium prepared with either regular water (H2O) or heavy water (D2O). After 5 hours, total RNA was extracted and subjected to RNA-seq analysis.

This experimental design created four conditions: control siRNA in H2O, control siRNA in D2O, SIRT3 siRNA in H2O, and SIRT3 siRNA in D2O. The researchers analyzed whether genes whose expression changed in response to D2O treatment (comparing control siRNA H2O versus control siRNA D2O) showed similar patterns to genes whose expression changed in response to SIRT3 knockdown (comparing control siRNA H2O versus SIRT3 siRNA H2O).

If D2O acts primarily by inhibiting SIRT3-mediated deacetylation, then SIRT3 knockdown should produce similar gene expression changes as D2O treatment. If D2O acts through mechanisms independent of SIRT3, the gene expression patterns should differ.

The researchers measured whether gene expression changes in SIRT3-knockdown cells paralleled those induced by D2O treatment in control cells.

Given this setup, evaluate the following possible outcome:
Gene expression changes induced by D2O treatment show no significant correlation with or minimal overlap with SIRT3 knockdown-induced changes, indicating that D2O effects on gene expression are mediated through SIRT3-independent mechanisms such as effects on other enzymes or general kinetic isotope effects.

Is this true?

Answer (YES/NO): YES